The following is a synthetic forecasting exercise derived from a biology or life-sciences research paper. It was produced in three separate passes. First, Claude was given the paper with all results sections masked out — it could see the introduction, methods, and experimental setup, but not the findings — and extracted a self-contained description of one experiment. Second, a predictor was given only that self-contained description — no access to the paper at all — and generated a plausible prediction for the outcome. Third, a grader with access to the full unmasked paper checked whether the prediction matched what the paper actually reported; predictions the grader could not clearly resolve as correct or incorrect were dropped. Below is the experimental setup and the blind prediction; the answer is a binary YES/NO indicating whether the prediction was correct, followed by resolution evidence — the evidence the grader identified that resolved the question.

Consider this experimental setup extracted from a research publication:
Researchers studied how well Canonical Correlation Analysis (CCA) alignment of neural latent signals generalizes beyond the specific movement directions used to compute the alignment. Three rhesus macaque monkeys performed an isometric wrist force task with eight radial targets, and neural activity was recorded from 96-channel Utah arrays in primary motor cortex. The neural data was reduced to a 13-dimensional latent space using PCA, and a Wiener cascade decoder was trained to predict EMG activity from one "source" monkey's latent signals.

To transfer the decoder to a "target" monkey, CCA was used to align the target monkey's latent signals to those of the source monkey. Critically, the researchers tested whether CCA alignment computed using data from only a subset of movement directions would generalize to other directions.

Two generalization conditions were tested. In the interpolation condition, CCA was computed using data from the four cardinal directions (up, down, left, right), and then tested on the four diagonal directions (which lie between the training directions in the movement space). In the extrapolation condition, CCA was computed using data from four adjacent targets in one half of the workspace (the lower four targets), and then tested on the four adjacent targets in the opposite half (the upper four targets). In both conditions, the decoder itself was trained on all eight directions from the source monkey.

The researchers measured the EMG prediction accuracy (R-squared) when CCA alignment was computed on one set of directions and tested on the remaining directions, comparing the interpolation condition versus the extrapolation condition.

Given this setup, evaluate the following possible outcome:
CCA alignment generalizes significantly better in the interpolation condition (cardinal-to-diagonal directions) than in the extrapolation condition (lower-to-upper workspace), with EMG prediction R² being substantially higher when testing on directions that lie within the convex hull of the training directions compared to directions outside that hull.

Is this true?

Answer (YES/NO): YES